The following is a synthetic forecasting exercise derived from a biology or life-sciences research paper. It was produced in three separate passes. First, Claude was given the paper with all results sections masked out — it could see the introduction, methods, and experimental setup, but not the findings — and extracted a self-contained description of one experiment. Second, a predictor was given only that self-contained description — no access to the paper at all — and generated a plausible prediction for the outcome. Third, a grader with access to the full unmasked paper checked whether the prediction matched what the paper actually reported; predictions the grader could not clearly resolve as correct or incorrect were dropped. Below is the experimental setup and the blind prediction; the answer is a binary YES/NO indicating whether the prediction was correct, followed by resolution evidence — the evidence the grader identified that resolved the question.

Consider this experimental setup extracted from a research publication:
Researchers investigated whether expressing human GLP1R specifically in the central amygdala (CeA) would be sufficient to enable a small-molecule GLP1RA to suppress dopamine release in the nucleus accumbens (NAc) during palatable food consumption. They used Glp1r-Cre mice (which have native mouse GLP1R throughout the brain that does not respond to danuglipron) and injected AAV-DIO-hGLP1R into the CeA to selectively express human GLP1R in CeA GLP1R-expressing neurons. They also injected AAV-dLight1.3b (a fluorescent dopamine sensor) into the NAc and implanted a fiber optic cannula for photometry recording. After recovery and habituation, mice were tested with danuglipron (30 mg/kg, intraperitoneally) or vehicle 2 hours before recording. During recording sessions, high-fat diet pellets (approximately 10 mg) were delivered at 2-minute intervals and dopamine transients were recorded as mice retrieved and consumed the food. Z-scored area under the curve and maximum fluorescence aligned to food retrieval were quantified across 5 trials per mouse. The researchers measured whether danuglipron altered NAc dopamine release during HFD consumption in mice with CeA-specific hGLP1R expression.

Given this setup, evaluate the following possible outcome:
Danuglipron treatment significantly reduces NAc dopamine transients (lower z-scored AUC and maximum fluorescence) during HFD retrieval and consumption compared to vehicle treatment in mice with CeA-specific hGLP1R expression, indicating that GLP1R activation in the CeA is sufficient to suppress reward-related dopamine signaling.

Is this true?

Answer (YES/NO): YES